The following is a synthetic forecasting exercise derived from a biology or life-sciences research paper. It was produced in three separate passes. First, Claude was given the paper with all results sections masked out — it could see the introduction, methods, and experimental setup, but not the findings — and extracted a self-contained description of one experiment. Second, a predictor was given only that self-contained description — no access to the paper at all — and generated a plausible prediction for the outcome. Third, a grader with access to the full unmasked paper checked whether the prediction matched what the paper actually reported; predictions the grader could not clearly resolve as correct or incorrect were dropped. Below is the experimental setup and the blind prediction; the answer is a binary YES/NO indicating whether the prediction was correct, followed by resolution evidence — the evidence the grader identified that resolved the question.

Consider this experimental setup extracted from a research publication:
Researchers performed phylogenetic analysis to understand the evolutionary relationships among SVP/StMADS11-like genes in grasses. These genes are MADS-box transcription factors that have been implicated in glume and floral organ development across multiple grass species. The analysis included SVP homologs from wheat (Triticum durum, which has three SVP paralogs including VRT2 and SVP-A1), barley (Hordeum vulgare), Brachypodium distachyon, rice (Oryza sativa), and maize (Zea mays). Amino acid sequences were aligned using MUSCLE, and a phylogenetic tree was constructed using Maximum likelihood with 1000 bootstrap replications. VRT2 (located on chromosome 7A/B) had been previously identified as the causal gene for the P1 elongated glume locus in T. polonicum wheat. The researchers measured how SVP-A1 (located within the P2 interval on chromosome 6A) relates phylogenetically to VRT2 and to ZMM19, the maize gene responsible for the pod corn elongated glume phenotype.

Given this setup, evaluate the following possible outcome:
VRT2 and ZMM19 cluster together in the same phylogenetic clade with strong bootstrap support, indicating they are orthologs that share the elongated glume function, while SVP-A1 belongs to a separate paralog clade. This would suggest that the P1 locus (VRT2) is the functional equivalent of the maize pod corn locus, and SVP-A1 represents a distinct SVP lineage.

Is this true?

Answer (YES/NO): NO